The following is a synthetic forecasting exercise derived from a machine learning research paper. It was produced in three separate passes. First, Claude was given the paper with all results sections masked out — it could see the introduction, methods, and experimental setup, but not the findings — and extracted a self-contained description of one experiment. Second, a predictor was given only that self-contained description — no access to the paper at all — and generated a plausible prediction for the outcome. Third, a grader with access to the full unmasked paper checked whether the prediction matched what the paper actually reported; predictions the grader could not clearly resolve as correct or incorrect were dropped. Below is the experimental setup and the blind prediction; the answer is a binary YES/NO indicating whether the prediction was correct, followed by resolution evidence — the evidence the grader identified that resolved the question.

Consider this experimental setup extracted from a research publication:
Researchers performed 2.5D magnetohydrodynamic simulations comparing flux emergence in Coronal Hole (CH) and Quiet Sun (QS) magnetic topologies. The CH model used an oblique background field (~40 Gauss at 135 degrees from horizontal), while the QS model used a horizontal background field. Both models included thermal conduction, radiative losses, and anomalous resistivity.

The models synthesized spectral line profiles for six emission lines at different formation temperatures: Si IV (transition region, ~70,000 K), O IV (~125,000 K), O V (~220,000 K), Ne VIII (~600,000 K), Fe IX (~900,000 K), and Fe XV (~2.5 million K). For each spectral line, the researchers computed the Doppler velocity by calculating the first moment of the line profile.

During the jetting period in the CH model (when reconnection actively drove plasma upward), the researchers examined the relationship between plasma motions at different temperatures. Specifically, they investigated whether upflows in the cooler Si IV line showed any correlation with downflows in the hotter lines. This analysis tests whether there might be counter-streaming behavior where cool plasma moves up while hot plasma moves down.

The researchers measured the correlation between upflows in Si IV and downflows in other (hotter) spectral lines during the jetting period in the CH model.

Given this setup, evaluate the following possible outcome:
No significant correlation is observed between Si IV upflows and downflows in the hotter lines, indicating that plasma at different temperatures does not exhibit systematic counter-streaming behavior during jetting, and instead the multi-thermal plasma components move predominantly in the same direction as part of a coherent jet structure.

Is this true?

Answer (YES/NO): NO